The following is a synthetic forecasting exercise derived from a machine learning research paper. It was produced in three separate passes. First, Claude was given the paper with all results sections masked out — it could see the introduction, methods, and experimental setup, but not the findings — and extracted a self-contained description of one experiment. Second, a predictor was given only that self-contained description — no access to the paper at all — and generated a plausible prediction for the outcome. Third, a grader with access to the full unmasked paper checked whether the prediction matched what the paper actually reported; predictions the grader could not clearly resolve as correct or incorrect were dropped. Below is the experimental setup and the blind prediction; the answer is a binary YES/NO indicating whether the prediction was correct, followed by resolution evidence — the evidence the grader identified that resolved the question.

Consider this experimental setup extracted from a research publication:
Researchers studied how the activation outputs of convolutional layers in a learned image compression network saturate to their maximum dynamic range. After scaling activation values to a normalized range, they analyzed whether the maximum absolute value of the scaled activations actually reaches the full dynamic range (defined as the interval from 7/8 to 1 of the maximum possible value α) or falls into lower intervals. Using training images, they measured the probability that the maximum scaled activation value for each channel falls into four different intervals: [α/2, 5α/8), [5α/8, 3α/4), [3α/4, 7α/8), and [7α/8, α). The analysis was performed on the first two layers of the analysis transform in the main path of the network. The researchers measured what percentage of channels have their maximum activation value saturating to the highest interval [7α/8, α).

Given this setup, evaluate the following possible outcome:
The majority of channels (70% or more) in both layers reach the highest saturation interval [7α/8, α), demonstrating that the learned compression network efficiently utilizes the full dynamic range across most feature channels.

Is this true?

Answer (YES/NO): NO